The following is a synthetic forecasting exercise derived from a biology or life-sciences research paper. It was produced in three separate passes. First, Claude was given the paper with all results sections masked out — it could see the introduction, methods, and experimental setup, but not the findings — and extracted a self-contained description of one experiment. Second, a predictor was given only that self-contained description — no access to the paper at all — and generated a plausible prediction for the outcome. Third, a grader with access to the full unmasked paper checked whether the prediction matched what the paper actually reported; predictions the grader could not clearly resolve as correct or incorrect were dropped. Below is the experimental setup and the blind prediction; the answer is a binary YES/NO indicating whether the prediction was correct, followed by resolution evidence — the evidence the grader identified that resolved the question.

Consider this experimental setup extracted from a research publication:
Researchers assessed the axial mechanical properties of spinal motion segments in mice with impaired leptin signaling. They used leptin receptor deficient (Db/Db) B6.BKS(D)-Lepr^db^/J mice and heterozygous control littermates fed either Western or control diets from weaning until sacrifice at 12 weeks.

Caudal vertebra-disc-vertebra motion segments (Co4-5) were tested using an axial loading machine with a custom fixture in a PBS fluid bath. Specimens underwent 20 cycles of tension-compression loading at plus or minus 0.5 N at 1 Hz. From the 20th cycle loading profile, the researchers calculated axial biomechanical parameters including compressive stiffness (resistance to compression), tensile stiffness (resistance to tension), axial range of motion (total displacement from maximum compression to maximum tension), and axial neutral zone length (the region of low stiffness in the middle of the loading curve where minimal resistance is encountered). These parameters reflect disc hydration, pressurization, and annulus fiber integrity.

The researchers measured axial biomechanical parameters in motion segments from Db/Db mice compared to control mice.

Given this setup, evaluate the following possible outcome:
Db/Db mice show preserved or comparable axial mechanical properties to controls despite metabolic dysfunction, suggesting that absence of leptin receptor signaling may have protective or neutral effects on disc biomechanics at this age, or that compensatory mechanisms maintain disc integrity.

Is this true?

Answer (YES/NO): YES